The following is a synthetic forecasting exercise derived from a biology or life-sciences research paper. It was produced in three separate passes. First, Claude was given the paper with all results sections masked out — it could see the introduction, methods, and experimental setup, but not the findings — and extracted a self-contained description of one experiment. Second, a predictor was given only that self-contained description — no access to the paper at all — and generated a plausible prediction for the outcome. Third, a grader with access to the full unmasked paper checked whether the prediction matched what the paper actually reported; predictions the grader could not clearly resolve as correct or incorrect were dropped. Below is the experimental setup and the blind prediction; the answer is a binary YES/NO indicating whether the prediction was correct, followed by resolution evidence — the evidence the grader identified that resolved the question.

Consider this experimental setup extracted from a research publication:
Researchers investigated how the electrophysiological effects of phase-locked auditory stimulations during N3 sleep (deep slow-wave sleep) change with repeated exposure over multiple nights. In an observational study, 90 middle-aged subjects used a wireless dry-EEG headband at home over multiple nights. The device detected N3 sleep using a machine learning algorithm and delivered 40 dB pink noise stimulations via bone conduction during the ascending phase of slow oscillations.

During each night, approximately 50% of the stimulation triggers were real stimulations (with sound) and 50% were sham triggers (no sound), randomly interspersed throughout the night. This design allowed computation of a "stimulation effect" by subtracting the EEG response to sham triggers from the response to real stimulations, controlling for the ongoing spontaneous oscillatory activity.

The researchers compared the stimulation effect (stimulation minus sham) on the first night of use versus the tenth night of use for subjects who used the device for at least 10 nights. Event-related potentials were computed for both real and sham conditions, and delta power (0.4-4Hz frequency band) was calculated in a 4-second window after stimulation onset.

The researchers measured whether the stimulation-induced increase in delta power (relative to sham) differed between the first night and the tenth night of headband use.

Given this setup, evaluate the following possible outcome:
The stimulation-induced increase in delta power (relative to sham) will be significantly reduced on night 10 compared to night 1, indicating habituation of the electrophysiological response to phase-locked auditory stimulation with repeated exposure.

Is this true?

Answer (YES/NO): NO